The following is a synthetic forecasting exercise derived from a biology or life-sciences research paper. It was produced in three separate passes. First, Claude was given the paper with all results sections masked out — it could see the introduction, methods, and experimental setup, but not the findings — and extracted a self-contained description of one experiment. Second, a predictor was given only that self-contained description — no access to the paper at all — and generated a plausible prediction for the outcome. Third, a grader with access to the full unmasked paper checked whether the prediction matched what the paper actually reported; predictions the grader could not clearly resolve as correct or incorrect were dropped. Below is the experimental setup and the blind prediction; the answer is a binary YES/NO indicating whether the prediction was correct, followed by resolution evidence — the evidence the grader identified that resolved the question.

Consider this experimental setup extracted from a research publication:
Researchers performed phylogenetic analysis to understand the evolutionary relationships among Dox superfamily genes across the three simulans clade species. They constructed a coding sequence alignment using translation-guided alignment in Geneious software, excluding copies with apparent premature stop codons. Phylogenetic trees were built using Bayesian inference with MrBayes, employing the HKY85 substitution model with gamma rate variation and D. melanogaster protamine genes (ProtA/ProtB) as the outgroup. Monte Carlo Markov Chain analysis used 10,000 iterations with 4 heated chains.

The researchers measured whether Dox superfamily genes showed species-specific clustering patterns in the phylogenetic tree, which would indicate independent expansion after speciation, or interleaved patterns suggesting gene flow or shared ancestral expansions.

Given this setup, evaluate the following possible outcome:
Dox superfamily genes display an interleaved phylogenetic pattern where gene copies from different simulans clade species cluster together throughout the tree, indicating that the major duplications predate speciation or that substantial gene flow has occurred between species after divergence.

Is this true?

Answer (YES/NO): NO